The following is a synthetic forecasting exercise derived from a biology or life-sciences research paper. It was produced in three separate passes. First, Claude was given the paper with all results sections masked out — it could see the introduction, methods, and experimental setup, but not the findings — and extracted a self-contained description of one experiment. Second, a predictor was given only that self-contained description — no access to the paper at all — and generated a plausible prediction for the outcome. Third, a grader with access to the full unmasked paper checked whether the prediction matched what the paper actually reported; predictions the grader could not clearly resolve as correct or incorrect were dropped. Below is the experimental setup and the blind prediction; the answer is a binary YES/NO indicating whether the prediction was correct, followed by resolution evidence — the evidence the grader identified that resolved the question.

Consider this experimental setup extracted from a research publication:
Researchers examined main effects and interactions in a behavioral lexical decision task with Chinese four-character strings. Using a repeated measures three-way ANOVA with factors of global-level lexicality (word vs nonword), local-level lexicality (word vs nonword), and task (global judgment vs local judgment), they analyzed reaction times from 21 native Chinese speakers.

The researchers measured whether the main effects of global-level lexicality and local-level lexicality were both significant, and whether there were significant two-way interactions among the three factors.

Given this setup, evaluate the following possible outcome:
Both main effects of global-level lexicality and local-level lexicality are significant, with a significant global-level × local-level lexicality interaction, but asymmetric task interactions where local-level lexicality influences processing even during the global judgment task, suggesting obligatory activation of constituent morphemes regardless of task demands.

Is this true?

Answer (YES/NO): NO